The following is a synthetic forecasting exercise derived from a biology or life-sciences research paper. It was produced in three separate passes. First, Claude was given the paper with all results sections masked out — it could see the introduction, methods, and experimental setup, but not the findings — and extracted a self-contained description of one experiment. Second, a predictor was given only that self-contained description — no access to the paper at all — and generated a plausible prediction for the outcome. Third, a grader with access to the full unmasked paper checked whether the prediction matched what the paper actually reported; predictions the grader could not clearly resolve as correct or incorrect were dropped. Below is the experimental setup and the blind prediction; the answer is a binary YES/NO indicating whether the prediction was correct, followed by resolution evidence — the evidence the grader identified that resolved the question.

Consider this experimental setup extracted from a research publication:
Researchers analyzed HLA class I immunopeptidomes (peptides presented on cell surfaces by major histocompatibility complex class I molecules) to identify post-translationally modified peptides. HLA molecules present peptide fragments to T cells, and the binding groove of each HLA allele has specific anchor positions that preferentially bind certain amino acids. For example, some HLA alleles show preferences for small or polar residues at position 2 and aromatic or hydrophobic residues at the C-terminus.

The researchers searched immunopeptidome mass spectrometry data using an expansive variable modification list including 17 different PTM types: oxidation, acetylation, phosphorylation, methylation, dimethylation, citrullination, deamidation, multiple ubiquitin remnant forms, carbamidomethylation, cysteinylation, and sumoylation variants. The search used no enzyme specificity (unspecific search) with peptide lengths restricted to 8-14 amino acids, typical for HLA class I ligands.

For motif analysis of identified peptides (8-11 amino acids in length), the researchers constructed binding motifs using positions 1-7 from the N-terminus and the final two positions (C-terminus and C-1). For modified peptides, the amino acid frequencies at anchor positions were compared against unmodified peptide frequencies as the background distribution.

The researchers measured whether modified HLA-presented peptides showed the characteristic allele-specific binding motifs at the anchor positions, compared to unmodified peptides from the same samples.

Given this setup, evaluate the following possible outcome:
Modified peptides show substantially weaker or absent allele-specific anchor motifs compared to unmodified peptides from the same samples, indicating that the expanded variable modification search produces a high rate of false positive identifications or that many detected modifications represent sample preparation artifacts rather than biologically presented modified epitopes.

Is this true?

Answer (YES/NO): NO